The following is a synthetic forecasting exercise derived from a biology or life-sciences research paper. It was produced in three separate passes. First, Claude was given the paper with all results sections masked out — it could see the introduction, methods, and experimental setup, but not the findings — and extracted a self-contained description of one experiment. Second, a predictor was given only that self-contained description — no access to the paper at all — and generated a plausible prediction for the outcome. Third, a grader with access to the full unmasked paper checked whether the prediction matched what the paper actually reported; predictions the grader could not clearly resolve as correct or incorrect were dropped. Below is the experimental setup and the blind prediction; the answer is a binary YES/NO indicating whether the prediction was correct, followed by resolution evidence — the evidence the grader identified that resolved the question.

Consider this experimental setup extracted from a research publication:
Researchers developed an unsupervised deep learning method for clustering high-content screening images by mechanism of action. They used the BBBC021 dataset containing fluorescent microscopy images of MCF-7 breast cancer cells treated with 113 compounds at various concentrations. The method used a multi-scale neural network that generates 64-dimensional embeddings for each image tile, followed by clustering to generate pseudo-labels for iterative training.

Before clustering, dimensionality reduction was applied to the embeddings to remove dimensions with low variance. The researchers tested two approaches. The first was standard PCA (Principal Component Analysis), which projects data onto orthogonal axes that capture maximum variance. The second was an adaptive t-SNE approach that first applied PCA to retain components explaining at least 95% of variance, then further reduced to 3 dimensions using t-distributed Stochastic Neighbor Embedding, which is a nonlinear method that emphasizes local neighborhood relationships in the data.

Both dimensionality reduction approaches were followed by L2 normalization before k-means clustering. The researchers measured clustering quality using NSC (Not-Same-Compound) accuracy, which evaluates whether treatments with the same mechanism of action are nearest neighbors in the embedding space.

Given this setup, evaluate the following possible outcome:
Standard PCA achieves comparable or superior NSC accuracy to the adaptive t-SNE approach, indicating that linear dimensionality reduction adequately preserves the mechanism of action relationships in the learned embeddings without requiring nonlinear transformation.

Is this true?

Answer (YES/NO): NO